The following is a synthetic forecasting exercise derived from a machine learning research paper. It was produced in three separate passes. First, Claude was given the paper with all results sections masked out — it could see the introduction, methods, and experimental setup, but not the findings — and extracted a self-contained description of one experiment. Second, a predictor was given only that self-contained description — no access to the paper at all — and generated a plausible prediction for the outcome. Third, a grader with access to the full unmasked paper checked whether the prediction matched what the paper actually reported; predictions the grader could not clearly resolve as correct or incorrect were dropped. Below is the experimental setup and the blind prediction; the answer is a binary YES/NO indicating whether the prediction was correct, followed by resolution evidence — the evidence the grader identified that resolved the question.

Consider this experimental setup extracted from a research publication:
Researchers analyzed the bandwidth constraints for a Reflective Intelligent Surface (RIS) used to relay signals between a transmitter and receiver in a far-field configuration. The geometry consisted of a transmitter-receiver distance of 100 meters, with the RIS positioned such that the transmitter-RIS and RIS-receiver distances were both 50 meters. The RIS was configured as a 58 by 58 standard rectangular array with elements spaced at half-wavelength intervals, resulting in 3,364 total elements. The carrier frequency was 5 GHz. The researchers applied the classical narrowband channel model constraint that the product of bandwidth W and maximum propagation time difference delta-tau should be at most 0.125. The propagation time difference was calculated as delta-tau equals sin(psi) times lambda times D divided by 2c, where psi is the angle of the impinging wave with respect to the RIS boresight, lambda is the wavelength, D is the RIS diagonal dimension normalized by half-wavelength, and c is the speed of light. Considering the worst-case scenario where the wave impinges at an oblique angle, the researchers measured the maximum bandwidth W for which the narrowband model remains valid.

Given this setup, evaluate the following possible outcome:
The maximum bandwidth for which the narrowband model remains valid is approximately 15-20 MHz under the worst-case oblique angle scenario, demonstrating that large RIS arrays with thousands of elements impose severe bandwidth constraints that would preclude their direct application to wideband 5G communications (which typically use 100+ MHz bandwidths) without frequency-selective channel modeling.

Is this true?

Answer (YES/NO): YES